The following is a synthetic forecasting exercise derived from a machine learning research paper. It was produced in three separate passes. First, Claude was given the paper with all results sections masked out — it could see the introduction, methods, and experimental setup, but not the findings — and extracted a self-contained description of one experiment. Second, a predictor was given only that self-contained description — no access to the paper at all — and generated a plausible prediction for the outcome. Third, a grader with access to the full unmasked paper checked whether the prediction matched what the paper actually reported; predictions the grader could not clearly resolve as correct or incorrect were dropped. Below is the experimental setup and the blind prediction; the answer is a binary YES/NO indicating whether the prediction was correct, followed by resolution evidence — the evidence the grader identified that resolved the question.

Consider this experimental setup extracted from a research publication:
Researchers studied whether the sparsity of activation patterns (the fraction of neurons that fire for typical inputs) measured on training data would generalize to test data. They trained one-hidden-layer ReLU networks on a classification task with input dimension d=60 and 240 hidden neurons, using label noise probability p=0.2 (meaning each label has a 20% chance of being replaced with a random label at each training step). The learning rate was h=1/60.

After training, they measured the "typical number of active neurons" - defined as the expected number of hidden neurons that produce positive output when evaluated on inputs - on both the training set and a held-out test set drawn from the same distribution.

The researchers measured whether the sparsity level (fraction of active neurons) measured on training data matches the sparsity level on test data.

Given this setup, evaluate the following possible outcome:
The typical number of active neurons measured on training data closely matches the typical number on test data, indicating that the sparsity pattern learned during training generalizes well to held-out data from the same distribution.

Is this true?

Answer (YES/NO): YES